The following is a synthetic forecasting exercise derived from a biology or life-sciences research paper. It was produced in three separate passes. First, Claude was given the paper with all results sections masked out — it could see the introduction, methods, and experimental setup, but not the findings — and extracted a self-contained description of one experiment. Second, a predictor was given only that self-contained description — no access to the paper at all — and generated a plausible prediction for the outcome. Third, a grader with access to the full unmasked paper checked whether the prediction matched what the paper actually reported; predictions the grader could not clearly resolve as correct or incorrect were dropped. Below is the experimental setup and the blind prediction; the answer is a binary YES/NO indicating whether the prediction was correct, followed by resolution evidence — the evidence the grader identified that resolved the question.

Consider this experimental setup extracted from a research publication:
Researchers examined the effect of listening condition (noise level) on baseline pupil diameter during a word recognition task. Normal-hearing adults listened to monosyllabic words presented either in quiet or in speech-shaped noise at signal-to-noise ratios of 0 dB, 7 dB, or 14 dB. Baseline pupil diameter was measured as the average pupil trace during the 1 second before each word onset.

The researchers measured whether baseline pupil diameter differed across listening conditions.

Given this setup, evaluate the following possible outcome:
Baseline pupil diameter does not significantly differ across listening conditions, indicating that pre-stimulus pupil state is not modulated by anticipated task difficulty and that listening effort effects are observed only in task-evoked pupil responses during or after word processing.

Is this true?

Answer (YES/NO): NO